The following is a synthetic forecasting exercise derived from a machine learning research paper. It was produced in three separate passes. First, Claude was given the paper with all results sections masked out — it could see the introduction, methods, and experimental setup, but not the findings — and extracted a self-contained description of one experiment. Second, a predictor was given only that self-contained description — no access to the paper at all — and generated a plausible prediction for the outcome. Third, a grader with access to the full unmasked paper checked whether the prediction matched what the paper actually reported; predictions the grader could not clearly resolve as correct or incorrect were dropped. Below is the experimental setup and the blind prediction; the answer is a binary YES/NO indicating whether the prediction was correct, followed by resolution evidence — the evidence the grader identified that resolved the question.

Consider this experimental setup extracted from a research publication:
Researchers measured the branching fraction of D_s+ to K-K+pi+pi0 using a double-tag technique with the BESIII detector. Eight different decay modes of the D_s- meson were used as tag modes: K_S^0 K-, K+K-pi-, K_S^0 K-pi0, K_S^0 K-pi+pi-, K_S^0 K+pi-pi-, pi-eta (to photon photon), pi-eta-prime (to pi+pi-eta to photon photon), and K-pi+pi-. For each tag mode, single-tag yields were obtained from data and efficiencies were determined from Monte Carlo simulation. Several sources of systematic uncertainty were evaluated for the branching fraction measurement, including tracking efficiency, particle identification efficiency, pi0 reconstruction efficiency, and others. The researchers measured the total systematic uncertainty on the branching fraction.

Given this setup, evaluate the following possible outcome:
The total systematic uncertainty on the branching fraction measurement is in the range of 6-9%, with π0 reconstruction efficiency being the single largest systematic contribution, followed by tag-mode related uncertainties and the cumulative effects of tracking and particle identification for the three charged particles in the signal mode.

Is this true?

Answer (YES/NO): NO